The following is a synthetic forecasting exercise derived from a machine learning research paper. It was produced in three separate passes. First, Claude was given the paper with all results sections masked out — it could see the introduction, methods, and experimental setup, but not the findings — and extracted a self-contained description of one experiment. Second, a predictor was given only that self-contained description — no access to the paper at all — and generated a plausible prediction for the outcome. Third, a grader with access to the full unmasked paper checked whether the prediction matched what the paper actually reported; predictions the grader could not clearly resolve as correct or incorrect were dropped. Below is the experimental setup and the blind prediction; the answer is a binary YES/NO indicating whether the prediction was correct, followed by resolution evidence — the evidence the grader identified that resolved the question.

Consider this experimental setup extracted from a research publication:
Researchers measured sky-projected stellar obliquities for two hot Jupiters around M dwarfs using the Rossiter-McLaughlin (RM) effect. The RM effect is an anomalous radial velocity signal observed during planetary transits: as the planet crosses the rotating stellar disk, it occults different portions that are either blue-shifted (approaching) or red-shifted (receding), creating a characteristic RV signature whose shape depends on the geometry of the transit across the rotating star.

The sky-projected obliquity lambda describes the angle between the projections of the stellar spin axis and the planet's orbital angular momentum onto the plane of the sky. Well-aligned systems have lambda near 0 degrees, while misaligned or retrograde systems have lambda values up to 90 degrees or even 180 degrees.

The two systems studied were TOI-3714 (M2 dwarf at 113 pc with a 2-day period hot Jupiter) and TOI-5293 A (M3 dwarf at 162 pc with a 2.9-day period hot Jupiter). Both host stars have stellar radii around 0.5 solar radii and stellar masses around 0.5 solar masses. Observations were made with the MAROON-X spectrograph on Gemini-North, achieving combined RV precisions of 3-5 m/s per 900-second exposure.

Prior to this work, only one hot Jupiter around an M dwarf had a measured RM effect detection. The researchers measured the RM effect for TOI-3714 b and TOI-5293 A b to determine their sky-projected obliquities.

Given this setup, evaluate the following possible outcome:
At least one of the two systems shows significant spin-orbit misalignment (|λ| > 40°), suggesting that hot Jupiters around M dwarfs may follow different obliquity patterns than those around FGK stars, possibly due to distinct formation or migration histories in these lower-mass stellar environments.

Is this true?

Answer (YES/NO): NO